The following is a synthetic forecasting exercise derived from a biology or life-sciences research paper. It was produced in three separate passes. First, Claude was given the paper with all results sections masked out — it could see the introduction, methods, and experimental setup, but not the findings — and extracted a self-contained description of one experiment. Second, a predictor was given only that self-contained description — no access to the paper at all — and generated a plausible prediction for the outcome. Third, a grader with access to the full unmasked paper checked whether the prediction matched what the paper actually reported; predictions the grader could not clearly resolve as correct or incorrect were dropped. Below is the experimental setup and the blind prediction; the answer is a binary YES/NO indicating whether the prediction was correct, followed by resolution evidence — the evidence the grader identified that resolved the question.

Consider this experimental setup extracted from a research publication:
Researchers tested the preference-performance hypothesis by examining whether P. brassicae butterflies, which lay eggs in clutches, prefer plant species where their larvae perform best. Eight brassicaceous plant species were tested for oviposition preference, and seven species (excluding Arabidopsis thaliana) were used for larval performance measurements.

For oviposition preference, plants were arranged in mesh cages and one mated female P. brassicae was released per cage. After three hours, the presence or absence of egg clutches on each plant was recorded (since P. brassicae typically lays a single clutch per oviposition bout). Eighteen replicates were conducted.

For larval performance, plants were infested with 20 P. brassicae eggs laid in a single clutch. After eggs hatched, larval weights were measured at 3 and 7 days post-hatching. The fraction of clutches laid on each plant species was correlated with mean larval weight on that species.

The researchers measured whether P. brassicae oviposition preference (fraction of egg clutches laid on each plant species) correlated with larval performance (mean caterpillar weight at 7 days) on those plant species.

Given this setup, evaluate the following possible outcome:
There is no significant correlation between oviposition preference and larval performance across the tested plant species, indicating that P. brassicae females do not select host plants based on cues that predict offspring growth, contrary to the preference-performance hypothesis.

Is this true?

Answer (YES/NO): NO